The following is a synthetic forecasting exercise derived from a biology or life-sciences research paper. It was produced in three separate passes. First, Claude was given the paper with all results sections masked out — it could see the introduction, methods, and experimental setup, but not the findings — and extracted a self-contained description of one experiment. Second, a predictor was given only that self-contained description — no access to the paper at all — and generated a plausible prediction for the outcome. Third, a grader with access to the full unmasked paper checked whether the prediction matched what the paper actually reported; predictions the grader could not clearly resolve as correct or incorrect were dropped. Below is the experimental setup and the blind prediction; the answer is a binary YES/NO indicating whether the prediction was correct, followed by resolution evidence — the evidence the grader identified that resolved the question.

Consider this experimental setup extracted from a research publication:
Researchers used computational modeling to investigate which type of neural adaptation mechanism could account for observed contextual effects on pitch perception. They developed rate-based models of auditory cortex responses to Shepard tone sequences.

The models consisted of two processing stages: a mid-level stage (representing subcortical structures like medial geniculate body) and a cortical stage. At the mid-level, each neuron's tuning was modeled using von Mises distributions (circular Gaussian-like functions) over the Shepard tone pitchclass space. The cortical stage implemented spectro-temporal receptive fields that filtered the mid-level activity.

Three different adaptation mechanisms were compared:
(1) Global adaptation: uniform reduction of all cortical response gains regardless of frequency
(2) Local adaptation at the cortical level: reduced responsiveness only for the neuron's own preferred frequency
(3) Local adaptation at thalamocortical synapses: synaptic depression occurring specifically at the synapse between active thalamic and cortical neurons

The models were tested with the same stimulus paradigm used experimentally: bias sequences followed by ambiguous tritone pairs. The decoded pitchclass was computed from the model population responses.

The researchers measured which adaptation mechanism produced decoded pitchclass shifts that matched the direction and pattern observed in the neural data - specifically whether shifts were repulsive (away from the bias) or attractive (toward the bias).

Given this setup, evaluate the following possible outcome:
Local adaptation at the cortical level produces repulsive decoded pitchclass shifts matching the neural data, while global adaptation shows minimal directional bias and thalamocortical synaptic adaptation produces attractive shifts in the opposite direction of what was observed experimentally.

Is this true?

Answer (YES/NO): NO